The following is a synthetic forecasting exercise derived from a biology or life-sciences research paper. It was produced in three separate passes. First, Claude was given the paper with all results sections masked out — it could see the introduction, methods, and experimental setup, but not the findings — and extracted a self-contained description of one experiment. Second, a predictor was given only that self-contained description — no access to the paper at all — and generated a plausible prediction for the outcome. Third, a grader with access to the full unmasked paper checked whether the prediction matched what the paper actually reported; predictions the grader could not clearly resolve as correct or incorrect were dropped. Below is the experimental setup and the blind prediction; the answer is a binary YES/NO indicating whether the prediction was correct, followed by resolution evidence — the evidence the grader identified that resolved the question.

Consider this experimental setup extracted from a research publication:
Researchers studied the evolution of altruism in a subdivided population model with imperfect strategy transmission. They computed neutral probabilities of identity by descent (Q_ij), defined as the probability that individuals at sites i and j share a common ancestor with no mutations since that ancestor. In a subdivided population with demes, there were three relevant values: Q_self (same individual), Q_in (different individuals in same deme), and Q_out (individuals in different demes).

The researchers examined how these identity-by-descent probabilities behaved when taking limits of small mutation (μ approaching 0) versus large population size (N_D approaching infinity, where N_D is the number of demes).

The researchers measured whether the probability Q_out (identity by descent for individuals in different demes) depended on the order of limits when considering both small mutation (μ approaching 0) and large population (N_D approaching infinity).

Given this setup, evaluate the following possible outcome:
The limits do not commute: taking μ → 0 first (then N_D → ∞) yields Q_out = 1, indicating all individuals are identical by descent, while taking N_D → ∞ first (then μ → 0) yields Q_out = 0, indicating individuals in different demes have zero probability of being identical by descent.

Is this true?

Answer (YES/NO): NO